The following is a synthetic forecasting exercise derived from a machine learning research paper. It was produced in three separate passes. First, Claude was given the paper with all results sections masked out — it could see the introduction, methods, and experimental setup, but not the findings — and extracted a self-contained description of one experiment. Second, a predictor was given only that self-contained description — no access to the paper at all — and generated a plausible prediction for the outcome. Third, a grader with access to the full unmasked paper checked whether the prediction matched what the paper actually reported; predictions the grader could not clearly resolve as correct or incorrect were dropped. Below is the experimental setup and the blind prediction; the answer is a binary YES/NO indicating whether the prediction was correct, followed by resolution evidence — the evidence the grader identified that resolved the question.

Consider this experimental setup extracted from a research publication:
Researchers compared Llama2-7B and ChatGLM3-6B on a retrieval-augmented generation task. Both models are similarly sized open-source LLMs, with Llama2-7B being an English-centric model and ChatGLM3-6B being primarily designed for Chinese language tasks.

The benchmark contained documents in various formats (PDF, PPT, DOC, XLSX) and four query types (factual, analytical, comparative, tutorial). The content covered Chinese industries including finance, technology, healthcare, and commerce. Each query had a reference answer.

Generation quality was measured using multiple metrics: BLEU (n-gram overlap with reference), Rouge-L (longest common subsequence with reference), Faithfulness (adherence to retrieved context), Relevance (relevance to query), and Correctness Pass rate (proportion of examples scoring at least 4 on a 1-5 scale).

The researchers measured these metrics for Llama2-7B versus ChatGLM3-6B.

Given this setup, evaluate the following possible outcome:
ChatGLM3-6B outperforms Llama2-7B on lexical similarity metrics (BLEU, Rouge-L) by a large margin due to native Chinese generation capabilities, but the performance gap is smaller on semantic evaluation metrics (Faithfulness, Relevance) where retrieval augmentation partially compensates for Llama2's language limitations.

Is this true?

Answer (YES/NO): NO